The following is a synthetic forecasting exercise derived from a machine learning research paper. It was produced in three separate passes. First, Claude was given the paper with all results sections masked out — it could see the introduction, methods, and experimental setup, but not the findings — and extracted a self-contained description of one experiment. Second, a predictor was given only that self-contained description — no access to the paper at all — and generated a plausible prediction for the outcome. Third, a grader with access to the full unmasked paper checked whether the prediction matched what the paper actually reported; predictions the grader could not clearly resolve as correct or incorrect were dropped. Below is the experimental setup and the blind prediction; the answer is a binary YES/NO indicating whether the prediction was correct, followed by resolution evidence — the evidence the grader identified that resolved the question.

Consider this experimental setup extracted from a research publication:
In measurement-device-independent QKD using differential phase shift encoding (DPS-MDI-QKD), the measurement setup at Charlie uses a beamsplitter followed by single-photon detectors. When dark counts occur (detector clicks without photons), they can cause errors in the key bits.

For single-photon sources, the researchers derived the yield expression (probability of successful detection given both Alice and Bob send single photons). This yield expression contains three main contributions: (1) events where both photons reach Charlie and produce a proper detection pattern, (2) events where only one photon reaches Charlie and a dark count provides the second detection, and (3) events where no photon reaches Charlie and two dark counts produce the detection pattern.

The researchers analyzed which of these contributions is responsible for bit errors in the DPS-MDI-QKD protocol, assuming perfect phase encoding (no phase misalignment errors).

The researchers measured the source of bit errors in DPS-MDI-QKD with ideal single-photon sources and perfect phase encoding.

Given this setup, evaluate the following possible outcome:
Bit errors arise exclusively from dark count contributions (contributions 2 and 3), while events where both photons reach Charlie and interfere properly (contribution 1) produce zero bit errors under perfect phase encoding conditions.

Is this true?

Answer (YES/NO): YES